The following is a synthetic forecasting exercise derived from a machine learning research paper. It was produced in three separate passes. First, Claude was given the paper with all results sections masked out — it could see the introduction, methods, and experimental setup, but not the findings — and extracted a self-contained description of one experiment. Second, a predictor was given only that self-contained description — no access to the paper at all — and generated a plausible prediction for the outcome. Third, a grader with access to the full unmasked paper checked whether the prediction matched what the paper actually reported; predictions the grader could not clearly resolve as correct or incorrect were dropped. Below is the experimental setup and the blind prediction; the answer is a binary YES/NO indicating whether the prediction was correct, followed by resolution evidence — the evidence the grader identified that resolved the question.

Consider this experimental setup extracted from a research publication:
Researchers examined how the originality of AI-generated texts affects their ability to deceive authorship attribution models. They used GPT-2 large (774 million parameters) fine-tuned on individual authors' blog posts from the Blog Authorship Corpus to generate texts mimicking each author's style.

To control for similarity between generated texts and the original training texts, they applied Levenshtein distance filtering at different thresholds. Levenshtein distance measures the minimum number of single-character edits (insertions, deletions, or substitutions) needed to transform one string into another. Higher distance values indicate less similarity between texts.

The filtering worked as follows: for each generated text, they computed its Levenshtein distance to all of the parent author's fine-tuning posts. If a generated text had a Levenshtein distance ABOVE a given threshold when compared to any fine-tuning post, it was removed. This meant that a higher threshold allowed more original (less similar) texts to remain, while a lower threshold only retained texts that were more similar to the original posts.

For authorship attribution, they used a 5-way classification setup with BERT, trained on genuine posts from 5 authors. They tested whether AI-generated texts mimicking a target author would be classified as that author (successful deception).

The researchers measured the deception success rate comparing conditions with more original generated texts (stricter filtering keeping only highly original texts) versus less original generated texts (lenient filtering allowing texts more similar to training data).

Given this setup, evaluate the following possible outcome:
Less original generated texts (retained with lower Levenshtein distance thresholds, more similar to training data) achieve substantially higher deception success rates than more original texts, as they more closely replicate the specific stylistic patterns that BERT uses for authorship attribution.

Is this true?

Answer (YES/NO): NO